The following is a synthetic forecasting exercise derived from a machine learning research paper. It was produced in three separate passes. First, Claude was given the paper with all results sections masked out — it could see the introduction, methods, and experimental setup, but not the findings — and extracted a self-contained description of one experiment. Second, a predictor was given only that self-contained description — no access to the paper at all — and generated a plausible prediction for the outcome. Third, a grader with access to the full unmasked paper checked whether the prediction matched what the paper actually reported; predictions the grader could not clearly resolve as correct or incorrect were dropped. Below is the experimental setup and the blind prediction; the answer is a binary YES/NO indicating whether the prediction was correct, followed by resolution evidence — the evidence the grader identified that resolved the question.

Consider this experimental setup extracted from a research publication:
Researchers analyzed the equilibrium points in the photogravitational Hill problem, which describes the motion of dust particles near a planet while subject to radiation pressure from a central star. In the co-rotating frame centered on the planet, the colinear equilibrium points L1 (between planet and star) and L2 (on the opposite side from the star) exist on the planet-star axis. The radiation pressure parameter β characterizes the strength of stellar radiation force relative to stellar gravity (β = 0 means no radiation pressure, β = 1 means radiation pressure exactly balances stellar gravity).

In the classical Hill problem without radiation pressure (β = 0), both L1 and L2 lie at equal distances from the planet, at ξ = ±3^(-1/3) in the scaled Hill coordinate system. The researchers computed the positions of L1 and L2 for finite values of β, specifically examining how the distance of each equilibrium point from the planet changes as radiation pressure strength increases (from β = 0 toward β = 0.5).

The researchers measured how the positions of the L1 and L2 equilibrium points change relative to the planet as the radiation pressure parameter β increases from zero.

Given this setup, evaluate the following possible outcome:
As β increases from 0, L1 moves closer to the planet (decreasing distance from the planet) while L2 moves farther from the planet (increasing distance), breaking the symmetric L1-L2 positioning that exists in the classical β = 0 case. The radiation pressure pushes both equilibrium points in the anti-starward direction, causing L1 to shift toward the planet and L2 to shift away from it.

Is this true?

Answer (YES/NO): NO